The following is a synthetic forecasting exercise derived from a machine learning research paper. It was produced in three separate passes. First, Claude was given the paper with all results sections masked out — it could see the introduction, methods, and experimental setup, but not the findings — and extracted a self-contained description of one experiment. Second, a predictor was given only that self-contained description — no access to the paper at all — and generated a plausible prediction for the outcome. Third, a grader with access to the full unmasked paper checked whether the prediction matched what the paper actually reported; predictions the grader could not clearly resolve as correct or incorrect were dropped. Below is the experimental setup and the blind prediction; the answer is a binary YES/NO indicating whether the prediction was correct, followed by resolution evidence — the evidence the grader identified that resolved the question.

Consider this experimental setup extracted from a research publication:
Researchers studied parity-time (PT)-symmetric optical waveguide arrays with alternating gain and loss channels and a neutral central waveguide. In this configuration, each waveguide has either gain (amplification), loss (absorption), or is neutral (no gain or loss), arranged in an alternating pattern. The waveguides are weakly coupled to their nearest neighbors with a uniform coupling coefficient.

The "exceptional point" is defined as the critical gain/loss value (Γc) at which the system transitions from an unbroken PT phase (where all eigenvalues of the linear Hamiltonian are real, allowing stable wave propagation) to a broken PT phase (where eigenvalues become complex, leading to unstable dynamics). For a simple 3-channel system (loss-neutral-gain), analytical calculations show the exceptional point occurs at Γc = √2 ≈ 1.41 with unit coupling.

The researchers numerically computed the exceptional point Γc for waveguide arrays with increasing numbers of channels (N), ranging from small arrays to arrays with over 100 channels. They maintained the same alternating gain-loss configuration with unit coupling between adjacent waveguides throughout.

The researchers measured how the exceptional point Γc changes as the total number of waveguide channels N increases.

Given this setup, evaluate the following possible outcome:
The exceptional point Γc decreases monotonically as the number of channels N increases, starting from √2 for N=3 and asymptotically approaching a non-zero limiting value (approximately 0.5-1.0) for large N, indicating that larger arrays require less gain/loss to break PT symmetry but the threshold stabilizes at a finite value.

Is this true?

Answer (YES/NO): NO